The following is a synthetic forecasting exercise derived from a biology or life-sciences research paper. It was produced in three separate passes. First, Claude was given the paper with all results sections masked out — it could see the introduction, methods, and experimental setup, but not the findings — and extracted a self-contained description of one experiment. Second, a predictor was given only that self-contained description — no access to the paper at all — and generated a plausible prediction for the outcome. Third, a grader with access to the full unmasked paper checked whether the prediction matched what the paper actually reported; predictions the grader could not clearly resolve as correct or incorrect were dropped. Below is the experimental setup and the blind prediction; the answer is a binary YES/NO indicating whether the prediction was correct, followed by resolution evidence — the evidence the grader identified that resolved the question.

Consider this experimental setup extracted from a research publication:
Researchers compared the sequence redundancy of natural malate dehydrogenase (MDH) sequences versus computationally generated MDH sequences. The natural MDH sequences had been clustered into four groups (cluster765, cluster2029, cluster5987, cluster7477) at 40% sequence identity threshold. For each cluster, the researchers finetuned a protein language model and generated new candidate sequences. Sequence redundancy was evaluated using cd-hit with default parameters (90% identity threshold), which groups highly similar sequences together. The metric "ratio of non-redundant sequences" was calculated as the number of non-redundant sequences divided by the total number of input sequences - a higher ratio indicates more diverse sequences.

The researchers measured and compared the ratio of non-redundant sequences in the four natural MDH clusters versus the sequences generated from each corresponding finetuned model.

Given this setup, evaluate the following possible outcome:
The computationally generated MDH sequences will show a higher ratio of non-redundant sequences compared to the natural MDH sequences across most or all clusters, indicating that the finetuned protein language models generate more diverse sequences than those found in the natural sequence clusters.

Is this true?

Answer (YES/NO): YES